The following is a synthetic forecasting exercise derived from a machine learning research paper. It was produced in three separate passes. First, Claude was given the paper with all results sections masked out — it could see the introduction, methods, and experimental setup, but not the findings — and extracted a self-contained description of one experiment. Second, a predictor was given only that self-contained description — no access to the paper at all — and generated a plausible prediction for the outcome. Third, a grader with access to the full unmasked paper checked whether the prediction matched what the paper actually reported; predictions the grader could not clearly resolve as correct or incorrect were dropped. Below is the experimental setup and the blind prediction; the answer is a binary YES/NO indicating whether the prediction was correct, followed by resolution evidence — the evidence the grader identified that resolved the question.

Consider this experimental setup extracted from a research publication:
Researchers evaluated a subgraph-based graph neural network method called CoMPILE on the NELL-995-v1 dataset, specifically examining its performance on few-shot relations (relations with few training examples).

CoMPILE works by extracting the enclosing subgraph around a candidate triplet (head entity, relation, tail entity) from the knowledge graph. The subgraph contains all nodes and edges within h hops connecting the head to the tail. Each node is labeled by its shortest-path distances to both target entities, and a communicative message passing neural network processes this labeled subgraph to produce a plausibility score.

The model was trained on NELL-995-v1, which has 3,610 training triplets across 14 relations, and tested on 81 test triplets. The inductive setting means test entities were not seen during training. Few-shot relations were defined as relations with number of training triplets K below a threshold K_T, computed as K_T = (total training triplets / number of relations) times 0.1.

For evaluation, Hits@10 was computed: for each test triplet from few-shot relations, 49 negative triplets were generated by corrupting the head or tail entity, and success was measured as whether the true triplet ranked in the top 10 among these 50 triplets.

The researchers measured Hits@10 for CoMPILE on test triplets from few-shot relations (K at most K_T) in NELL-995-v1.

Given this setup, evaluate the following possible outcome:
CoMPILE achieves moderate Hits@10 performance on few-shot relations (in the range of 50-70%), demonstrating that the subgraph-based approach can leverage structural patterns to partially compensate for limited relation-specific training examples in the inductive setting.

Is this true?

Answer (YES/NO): NO